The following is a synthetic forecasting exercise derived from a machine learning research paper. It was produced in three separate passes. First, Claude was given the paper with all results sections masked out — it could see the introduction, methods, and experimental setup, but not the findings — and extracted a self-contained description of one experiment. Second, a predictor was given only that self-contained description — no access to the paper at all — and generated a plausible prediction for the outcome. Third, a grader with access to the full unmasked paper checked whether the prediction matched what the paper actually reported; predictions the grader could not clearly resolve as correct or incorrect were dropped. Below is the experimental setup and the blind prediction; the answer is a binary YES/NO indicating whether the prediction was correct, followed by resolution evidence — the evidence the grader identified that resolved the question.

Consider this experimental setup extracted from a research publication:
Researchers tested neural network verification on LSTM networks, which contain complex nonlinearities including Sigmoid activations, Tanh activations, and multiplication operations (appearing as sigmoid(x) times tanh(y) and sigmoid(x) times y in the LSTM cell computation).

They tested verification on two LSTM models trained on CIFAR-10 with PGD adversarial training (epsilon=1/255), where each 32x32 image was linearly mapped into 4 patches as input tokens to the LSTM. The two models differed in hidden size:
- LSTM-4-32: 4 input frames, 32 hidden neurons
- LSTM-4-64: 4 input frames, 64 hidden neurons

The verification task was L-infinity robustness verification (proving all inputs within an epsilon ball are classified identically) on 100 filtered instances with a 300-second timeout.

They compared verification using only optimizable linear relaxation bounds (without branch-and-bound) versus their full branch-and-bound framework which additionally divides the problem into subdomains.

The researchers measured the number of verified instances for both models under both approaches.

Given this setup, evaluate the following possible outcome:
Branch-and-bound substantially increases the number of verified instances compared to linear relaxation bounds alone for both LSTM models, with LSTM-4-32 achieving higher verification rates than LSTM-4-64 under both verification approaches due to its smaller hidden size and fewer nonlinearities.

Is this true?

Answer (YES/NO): NO